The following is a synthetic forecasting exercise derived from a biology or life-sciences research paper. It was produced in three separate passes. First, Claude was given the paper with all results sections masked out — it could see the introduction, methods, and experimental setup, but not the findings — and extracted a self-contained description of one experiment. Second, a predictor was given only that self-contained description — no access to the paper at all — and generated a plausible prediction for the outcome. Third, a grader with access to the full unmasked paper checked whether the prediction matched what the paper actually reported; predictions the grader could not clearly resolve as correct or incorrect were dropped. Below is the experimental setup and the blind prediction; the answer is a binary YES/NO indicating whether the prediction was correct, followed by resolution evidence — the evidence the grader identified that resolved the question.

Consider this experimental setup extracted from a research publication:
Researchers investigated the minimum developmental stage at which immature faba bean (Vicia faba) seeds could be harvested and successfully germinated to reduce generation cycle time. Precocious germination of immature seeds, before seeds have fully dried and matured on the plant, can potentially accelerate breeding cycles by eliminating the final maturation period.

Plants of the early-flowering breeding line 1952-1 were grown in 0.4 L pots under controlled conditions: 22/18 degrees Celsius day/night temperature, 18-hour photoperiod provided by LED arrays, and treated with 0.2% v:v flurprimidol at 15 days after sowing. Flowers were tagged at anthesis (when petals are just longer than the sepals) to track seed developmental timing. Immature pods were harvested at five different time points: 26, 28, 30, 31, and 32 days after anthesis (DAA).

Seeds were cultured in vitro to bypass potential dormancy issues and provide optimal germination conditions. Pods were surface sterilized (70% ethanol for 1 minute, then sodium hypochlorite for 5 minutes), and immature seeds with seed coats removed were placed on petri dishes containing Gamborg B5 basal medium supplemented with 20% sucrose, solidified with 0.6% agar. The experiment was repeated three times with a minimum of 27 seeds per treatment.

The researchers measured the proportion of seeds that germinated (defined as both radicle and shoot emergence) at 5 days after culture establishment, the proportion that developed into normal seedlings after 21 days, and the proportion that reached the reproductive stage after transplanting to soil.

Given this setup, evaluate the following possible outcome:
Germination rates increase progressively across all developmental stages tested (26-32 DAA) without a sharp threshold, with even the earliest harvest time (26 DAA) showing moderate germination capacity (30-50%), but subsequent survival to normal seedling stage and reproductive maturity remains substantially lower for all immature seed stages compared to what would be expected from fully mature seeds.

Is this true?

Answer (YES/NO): NO